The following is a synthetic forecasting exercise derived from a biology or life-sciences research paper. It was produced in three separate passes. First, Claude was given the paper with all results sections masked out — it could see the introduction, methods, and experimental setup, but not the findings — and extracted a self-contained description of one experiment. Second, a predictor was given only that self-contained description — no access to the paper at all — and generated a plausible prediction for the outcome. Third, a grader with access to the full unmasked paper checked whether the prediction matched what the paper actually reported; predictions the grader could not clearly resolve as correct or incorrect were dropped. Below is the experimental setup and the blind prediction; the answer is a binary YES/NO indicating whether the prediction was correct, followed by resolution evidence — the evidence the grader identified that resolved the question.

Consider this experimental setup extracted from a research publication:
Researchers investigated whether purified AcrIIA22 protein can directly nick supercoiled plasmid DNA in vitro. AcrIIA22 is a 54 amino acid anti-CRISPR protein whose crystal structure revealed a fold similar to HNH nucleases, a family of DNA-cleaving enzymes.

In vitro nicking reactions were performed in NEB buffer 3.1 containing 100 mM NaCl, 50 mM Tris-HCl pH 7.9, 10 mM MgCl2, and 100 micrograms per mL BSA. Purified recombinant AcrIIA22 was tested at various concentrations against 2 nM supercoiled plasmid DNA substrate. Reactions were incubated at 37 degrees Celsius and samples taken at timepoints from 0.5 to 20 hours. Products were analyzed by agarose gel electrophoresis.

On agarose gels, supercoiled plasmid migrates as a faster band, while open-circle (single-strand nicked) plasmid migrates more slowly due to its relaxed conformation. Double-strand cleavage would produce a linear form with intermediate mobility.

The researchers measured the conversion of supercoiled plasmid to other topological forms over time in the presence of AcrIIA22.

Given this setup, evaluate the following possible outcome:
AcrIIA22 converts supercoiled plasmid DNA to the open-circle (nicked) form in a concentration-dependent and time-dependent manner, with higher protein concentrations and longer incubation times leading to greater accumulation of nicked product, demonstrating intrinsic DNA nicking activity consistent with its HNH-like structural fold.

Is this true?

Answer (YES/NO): YES